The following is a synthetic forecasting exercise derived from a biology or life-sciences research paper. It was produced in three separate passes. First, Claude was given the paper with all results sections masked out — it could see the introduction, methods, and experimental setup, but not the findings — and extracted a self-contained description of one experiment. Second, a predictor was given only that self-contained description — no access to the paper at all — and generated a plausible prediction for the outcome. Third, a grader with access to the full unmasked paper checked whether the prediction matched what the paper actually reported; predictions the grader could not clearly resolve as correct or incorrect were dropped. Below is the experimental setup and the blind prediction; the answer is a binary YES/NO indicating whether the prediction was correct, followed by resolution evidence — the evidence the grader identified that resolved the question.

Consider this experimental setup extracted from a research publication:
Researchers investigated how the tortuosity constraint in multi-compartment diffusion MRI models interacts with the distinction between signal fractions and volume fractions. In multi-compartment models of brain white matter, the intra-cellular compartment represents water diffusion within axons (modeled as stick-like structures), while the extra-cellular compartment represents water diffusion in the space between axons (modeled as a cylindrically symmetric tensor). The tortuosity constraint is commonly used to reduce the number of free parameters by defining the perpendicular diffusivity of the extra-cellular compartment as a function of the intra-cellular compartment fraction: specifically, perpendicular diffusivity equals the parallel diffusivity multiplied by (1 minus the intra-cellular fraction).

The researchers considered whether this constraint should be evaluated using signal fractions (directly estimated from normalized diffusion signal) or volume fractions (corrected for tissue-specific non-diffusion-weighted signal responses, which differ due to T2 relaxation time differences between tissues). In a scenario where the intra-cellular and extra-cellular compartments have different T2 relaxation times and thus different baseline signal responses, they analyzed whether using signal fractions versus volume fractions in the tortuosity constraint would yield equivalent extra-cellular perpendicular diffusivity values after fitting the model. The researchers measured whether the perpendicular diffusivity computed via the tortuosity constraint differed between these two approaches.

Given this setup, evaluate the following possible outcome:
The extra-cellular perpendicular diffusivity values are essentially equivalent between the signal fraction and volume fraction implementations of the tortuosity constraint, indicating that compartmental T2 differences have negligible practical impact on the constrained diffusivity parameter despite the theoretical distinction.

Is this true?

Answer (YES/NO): NO